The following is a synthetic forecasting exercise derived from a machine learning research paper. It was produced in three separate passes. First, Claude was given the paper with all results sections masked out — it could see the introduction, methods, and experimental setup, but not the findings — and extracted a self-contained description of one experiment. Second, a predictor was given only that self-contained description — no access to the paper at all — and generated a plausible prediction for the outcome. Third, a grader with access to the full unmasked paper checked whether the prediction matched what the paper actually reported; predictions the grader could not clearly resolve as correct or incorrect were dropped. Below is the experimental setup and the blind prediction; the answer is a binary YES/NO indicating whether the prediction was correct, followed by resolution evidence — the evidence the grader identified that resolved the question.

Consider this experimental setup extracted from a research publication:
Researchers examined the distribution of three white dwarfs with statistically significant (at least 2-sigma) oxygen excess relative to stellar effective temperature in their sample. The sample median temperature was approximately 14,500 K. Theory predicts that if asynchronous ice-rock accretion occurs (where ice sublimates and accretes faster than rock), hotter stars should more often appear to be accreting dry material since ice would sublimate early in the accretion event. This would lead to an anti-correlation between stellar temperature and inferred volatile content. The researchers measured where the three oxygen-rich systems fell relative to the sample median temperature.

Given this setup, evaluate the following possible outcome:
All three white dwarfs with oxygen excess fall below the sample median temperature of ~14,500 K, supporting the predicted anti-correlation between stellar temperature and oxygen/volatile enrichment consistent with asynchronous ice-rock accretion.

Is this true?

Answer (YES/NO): YES